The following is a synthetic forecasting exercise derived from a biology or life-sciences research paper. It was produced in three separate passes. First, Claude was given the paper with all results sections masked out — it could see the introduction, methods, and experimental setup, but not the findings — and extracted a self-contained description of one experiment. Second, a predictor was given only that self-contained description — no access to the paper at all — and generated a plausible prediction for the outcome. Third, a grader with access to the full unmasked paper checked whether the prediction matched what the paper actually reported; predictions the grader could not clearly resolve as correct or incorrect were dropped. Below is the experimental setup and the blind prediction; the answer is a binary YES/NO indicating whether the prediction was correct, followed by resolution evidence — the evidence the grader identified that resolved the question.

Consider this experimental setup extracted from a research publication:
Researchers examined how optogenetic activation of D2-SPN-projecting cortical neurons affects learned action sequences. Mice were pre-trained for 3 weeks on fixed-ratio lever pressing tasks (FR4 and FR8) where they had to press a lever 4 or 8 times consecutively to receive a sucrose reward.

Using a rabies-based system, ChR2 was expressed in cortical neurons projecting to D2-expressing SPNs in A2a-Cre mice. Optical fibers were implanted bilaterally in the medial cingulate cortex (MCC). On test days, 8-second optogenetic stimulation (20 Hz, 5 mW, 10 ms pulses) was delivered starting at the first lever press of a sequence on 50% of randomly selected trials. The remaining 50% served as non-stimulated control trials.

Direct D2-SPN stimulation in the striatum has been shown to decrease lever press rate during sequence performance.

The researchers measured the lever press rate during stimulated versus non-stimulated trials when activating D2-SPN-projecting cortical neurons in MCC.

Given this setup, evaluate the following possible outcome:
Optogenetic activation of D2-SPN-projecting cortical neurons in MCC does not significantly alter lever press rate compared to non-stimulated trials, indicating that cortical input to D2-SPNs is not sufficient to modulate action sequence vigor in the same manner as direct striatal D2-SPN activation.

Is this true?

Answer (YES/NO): YES